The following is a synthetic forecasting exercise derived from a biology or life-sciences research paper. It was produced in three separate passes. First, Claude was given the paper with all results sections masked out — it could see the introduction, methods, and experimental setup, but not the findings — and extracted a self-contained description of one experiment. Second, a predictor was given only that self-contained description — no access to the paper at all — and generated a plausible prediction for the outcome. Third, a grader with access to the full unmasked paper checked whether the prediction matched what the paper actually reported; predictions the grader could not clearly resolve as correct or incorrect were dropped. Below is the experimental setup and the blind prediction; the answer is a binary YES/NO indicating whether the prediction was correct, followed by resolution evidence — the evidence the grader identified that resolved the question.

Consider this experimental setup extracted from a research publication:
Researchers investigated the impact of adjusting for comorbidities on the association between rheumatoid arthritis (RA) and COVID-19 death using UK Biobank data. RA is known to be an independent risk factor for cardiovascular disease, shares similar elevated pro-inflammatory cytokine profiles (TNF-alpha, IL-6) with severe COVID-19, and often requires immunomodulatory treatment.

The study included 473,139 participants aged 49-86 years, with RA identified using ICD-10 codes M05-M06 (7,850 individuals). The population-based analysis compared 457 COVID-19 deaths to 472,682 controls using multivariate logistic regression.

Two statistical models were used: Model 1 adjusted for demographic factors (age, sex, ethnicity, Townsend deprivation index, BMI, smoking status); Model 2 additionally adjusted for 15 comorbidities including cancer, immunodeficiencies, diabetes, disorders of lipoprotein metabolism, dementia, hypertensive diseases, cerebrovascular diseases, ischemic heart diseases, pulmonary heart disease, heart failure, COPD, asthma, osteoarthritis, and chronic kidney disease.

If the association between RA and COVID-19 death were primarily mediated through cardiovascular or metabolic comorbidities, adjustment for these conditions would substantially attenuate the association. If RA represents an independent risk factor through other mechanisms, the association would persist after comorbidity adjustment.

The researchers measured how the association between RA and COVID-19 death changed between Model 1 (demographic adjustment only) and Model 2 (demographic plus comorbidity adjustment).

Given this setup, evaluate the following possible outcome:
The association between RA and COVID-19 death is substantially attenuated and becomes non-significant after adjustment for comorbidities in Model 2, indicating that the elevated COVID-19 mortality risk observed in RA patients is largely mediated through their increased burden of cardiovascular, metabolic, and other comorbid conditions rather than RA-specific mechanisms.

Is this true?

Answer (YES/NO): NO